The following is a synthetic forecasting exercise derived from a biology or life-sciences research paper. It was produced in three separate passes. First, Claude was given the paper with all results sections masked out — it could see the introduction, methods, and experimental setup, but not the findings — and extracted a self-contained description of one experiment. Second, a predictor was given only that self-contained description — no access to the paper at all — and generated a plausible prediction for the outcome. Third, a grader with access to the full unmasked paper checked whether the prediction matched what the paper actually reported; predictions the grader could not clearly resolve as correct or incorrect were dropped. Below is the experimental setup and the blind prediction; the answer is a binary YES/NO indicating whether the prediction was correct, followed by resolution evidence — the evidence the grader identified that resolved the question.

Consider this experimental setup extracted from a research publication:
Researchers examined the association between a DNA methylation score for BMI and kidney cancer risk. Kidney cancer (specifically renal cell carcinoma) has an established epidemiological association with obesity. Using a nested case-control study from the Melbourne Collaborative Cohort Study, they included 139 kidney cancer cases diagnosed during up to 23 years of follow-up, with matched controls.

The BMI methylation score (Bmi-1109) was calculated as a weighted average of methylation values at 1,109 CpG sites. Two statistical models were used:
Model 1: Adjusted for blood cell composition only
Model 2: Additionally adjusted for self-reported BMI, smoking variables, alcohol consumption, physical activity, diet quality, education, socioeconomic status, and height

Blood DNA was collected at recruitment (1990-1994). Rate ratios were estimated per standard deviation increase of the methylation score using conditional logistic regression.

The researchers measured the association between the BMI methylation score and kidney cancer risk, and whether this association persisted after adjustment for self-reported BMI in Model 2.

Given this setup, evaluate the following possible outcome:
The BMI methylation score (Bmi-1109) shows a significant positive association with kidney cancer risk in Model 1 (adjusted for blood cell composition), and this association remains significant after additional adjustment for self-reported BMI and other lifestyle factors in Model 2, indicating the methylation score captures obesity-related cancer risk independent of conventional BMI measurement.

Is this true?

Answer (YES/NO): NO